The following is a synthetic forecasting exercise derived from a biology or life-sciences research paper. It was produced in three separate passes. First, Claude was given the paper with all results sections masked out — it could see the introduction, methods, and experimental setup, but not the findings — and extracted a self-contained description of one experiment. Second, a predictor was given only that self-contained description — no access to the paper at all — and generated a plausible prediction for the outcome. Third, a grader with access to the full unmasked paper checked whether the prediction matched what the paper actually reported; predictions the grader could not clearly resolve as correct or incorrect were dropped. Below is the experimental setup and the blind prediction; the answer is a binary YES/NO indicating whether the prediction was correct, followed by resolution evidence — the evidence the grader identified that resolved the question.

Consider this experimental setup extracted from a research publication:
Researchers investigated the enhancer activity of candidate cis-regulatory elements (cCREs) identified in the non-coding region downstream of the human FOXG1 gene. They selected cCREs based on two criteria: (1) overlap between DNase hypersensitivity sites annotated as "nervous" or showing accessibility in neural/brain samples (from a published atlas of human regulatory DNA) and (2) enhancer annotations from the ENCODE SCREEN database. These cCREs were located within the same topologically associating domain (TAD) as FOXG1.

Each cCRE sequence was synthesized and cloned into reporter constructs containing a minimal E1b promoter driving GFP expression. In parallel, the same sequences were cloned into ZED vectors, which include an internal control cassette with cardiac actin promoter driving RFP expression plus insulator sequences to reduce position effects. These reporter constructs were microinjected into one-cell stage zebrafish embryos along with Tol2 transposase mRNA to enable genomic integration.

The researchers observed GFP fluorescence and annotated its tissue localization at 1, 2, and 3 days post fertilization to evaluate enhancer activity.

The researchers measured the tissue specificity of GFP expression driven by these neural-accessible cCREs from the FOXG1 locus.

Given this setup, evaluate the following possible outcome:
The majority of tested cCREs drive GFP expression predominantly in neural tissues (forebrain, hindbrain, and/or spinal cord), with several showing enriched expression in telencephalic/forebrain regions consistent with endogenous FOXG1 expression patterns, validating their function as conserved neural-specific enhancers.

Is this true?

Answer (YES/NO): NO